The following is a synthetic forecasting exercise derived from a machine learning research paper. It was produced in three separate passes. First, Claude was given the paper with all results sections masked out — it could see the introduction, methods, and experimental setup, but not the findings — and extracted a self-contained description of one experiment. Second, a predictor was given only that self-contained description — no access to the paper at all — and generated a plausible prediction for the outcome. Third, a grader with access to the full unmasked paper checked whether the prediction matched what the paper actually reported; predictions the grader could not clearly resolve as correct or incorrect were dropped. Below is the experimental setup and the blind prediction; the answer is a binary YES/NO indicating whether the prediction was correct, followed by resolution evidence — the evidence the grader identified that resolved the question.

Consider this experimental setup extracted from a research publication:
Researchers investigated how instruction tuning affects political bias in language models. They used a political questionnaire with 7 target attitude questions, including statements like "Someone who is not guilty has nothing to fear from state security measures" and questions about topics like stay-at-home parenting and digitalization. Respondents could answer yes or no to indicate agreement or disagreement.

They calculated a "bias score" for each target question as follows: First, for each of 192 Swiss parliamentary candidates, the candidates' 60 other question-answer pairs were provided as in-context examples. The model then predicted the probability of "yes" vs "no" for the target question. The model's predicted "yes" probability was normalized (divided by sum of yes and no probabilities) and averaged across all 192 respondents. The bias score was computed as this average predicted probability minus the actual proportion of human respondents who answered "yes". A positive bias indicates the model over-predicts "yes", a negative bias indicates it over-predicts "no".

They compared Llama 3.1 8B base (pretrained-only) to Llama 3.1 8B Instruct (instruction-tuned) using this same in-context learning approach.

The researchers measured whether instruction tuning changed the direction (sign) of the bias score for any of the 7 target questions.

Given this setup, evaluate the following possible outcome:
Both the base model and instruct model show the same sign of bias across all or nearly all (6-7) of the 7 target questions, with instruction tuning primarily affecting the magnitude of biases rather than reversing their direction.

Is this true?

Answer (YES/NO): NO